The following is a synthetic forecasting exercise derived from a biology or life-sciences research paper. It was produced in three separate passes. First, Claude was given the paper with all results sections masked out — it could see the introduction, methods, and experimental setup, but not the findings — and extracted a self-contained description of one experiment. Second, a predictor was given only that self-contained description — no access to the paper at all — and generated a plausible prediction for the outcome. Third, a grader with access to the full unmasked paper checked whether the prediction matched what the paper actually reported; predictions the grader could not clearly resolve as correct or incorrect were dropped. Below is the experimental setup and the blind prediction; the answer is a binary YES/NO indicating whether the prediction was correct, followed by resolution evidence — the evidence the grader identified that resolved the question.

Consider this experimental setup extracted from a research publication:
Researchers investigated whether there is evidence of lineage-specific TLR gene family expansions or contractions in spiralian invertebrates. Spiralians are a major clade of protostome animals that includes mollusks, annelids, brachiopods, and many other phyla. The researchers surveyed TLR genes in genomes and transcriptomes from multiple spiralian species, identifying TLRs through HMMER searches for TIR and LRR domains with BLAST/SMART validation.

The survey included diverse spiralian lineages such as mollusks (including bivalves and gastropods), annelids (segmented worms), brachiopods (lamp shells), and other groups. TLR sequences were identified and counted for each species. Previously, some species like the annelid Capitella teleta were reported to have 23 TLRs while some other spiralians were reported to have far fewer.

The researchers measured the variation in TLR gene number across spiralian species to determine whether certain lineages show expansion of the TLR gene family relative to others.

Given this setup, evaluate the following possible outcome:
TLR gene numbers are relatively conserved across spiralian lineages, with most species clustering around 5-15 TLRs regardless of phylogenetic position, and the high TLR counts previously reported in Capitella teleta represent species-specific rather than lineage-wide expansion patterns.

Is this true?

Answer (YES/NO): NO